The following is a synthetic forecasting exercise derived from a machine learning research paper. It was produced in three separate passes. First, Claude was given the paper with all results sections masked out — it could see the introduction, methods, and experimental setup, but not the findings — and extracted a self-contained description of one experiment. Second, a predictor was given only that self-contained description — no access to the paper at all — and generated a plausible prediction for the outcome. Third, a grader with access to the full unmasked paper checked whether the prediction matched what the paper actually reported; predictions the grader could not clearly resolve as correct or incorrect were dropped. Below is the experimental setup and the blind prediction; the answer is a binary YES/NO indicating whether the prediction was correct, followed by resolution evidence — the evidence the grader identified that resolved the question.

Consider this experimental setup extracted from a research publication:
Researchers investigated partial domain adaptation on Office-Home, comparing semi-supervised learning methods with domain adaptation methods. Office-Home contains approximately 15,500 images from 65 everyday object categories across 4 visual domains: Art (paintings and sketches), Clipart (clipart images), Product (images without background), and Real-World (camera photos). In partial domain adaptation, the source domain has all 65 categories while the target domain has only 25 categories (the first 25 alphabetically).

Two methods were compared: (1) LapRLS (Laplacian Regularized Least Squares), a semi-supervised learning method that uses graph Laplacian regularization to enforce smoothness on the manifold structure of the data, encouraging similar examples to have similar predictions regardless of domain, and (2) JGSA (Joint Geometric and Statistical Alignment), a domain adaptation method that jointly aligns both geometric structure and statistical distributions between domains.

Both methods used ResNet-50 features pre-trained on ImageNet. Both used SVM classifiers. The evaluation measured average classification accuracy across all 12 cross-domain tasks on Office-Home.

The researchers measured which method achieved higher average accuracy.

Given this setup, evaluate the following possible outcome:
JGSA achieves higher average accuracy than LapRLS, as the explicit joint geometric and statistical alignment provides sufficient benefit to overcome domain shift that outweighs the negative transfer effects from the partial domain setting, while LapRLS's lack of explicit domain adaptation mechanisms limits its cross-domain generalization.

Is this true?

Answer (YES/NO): NO